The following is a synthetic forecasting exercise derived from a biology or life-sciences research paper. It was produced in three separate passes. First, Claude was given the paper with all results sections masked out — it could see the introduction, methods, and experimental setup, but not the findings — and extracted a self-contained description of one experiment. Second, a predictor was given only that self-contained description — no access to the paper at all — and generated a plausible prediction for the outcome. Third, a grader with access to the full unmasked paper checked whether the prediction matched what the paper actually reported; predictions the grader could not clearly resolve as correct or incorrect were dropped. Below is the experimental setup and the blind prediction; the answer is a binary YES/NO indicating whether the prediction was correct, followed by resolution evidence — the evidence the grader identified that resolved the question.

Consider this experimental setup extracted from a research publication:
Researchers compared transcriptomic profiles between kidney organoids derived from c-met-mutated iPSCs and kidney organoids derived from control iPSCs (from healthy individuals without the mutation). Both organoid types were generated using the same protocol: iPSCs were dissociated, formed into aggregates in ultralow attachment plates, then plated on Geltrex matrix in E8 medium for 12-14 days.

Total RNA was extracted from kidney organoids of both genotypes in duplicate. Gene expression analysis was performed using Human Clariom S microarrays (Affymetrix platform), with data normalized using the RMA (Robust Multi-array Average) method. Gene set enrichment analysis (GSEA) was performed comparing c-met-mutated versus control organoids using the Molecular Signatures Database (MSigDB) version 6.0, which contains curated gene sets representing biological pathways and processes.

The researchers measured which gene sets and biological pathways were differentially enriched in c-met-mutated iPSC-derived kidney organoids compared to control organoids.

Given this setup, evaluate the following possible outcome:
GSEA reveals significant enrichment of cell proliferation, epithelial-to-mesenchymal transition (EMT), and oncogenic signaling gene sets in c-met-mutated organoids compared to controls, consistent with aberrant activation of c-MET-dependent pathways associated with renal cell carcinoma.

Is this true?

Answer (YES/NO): NO